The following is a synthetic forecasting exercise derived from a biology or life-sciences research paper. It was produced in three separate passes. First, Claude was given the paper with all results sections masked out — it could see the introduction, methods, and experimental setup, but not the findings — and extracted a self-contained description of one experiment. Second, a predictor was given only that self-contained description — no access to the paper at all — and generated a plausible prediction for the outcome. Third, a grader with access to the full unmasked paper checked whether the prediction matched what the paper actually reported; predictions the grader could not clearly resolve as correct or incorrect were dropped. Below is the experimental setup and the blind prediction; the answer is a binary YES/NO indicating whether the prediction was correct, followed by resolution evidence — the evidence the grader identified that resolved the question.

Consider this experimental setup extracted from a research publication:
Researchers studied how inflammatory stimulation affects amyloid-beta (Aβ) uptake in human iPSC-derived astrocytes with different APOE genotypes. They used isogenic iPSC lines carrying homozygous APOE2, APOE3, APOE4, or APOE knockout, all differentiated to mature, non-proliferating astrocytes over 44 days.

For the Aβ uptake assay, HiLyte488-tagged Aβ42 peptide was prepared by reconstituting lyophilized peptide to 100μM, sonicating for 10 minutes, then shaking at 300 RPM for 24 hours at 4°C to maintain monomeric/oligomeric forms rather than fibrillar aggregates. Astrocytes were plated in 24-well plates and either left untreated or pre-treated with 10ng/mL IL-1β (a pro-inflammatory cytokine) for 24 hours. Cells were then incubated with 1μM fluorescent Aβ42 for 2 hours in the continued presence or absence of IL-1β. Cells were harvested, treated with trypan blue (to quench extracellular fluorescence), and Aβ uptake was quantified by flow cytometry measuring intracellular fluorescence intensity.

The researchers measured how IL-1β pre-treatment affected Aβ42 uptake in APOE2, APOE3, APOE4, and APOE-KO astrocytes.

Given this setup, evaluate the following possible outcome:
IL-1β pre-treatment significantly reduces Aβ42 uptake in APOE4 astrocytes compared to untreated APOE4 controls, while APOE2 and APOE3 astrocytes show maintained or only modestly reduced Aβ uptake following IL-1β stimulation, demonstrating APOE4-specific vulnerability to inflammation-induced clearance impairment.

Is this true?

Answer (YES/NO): NO